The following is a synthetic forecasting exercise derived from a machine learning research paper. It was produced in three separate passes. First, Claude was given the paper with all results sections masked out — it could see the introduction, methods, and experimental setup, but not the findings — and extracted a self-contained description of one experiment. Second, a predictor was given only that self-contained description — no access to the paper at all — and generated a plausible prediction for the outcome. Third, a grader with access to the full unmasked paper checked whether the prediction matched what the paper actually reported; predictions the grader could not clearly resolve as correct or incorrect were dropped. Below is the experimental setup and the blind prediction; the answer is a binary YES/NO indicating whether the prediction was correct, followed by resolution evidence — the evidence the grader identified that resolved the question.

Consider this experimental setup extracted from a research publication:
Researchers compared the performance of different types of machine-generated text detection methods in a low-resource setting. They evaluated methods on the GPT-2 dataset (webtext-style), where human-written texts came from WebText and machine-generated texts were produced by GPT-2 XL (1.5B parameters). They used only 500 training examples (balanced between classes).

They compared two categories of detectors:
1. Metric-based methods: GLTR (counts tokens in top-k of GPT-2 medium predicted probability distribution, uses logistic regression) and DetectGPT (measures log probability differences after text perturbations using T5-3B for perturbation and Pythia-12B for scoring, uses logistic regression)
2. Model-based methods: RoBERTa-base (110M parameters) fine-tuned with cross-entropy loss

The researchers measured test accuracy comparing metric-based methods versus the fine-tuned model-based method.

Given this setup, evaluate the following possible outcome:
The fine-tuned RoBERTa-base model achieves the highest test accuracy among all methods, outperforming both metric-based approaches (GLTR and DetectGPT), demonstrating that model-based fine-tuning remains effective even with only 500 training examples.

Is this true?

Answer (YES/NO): YES